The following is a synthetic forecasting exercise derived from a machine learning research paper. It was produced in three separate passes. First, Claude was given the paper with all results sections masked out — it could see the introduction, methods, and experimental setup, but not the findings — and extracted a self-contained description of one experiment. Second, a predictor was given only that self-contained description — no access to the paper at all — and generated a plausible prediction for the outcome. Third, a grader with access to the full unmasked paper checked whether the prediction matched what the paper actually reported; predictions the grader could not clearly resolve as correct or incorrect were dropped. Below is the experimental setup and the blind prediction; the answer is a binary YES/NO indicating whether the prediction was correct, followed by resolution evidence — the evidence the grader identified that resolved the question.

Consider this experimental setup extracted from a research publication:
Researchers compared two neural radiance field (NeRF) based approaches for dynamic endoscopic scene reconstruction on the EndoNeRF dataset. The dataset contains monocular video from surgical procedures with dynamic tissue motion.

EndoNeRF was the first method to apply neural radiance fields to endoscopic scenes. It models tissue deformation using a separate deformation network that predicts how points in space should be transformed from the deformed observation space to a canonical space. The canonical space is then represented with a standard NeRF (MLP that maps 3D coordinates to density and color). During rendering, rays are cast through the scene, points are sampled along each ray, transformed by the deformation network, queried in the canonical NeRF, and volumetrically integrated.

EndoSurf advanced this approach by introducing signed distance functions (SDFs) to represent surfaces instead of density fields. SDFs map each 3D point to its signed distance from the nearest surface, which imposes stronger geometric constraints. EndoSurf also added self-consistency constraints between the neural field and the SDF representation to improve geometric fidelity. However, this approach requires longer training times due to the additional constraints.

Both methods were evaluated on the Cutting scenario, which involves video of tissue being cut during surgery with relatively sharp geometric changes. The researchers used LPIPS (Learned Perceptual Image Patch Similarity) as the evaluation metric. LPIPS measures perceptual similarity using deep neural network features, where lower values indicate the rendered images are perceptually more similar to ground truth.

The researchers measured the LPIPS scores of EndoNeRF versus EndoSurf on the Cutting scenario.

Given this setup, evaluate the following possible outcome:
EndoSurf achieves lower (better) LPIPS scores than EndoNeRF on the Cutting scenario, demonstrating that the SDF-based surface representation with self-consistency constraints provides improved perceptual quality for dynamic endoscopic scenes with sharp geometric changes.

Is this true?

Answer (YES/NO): NO